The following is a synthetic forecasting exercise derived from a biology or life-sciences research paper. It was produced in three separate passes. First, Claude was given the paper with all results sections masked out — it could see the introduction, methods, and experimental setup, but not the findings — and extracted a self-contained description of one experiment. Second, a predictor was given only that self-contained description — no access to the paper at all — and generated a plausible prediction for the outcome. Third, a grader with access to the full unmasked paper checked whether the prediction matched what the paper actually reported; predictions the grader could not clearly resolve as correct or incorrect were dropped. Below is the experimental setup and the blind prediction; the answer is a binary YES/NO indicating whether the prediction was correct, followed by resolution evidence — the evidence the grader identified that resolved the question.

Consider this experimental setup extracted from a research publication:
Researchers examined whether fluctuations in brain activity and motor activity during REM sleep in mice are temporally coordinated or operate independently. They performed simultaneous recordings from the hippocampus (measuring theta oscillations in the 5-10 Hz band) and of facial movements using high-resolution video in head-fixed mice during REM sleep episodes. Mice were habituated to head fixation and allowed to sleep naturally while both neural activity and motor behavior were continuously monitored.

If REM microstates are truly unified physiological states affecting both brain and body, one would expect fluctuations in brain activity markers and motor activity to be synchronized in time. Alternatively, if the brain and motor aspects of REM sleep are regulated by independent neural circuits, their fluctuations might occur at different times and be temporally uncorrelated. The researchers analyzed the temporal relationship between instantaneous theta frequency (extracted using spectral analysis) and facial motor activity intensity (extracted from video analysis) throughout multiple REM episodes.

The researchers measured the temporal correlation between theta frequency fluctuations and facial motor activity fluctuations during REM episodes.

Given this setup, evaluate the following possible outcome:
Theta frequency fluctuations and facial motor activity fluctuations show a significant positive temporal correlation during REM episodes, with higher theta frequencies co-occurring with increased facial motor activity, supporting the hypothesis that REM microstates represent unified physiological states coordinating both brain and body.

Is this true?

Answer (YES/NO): YES